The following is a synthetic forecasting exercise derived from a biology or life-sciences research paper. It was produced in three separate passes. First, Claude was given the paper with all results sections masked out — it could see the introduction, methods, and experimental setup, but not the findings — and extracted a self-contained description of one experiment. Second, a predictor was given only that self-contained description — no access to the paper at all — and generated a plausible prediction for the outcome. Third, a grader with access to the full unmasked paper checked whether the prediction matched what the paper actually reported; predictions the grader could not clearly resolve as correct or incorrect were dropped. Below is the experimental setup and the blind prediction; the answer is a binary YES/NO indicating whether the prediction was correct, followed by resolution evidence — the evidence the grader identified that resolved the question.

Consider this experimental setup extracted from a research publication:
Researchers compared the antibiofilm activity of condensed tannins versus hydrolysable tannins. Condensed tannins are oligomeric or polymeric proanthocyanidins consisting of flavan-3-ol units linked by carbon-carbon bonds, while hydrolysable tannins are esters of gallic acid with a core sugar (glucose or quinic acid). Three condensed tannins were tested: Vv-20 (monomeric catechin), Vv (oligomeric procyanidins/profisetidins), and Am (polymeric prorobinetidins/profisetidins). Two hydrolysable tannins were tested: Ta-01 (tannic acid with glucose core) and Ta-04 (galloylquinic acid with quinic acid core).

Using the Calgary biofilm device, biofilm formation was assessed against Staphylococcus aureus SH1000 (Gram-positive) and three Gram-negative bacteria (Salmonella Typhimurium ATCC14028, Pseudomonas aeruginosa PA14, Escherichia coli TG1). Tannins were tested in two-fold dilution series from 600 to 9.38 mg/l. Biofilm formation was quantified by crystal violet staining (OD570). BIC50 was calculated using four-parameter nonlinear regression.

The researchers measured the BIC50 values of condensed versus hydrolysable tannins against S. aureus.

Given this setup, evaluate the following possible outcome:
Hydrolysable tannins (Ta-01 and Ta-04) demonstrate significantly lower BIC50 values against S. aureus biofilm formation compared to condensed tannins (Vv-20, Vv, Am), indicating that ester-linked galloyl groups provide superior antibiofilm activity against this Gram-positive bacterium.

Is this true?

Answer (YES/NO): NO